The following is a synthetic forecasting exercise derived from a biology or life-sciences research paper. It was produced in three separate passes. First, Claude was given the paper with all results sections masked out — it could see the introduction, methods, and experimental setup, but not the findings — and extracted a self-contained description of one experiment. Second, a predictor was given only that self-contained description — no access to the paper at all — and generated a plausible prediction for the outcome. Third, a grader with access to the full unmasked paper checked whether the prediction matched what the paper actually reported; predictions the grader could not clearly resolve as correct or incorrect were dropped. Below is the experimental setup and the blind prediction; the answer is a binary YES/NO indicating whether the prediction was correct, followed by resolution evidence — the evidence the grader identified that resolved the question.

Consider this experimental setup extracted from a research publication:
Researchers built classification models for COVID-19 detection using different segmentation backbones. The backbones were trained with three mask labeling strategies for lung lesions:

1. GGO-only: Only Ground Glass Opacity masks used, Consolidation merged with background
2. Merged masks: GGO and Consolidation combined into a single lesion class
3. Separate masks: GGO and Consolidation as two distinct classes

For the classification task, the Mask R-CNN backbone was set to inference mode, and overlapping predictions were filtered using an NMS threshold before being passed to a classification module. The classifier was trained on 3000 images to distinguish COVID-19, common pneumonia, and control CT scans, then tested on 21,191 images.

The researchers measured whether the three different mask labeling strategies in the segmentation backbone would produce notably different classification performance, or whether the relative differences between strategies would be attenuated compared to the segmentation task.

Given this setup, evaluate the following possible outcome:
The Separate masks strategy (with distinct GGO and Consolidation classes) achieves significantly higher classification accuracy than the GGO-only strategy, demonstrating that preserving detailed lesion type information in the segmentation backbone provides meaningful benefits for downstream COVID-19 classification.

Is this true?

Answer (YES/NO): NO